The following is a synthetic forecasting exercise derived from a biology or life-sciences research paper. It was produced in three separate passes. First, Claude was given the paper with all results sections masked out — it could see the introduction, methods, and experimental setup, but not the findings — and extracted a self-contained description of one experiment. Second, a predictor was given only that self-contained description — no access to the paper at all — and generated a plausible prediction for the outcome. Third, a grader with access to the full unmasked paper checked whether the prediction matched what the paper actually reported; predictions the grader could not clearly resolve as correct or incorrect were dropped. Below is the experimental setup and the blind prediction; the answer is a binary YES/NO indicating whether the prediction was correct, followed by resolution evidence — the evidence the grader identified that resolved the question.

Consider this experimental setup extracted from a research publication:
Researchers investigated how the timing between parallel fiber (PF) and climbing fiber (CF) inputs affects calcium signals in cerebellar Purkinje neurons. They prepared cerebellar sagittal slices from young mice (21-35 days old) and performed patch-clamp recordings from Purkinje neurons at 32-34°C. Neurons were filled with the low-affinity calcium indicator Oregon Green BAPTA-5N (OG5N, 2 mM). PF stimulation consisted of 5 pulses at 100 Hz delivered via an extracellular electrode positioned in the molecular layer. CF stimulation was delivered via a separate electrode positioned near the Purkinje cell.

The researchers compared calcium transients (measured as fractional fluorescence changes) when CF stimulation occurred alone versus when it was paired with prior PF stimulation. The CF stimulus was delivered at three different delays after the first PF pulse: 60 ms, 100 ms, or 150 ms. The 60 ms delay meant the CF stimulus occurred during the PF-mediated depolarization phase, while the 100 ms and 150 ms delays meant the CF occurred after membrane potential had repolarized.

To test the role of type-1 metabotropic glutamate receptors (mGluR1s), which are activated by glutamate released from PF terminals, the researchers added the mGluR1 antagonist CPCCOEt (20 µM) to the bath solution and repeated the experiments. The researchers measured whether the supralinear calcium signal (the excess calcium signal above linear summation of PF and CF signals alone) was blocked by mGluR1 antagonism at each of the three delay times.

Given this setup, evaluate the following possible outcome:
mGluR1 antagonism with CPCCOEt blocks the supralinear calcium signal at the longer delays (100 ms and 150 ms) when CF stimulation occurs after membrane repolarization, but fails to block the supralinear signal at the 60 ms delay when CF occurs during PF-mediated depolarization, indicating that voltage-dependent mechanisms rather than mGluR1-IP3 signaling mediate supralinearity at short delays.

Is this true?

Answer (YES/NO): YES